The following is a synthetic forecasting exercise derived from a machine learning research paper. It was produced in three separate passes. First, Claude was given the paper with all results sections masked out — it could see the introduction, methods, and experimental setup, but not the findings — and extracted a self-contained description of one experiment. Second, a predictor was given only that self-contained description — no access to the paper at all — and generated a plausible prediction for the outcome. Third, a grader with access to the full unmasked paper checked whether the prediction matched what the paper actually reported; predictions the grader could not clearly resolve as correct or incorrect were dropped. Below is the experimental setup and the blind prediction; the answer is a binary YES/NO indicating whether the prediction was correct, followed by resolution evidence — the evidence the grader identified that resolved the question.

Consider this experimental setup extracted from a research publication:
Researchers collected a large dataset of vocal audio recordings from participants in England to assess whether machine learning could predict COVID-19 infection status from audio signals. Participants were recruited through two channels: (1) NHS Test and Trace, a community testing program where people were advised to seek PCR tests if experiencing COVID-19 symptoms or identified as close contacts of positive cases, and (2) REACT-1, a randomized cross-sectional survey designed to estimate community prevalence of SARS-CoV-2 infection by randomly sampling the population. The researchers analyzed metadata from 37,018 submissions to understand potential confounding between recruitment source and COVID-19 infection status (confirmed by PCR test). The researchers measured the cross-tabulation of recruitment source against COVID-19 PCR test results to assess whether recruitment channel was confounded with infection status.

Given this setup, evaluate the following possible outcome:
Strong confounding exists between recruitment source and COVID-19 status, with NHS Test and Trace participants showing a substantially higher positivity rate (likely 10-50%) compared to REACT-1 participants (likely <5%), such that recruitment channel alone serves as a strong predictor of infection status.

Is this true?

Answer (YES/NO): NO